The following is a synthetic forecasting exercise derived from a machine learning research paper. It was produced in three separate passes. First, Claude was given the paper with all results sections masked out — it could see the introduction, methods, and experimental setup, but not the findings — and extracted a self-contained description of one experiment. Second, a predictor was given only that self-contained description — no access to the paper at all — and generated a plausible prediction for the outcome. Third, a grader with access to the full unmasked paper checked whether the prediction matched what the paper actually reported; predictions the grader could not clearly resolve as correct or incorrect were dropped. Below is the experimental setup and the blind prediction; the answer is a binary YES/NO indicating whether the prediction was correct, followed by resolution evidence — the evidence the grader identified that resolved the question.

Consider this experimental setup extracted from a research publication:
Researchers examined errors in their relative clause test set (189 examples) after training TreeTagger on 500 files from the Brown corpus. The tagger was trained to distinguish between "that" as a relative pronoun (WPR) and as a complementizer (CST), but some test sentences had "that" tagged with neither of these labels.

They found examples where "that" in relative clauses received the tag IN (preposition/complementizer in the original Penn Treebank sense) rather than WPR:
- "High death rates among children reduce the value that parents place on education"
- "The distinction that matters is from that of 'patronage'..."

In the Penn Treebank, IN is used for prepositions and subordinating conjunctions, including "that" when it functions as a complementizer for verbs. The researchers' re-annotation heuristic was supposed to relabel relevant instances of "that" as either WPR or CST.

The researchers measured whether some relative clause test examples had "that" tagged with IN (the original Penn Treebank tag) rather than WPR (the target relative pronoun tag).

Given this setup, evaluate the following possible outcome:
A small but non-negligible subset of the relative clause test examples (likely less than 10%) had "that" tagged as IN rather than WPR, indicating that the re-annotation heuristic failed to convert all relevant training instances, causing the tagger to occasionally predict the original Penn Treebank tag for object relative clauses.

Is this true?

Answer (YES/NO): NO